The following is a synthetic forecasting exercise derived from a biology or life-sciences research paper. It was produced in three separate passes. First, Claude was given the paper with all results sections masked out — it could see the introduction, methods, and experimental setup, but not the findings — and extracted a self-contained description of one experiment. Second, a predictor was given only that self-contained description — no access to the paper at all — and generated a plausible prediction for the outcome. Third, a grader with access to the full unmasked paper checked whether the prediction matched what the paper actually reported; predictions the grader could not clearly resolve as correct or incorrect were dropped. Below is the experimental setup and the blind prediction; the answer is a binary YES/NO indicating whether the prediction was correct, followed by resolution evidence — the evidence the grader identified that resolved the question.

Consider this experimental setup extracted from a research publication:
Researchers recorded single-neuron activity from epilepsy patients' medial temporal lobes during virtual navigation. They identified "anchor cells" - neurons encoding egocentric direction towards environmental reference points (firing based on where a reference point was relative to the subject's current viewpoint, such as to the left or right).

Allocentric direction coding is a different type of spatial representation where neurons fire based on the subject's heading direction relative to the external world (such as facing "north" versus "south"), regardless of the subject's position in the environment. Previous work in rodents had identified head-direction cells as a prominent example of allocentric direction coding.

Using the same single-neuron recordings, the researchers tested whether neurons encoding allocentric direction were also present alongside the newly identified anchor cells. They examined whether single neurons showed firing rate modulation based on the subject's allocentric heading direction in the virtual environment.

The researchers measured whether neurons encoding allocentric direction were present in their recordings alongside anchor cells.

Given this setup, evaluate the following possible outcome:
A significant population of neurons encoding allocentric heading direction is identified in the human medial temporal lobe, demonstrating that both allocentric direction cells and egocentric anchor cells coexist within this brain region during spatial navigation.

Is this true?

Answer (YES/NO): YES